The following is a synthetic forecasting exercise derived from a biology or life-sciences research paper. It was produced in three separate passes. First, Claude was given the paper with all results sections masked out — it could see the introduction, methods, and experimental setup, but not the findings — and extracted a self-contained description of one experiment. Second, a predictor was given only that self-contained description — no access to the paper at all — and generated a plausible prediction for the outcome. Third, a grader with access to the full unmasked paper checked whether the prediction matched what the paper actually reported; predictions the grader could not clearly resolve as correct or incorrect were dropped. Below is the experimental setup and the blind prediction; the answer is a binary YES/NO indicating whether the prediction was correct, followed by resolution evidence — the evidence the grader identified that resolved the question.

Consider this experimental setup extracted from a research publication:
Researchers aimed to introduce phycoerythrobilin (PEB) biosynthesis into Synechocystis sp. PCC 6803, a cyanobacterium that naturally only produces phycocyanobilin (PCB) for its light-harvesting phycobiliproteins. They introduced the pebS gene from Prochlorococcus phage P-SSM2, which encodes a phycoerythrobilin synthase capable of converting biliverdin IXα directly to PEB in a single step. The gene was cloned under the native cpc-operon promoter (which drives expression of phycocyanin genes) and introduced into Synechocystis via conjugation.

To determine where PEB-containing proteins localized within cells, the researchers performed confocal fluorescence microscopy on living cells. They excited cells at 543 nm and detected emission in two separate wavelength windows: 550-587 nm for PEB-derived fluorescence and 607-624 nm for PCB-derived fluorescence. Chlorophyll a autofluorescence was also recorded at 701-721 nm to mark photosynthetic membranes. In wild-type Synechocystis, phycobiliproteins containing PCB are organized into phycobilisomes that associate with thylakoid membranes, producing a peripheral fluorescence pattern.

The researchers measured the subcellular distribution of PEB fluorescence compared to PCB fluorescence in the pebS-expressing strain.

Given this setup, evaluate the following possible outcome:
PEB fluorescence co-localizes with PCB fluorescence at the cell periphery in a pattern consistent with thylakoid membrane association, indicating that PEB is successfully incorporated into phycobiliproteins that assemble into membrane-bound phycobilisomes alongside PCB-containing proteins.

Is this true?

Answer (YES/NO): NO